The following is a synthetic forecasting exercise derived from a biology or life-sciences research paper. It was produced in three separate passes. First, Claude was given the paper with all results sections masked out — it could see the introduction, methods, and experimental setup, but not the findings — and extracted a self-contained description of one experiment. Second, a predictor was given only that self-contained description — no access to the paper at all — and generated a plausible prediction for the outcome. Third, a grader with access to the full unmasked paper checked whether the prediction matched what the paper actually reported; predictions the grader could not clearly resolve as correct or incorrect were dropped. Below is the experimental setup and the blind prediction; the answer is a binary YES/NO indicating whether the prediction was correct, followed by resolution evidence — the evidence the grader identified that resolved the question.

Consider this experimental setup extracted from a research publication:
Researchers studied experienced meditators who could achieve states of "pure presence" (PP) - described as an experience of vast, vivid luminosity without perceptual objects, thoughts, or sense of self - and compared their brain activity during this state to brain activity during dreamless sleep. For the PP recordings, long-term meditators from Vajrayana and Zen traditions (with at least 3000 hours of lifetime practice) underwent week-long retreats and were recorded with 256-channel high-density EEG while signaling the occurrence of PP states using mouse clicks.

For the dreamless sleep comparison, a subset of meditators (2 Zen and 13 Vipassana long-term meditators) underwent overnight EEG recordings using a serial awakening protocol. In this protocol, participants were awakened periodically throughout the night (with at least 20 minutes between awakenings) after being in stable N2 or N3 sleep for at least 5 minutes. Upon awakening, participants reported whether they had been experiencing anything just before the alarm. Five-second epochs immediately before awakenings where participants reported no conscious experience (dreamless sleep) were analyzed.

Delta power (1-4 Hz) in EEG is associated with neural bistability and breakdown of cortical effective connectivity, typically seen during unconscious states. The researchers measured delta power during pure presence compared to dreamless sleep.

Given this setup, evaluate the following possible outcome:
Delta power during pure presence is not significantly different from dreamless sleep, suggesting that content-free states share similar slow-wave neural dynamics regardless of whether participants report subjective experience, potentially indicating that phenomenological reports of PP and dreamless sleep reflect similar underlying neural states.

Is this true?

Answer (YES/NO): NO